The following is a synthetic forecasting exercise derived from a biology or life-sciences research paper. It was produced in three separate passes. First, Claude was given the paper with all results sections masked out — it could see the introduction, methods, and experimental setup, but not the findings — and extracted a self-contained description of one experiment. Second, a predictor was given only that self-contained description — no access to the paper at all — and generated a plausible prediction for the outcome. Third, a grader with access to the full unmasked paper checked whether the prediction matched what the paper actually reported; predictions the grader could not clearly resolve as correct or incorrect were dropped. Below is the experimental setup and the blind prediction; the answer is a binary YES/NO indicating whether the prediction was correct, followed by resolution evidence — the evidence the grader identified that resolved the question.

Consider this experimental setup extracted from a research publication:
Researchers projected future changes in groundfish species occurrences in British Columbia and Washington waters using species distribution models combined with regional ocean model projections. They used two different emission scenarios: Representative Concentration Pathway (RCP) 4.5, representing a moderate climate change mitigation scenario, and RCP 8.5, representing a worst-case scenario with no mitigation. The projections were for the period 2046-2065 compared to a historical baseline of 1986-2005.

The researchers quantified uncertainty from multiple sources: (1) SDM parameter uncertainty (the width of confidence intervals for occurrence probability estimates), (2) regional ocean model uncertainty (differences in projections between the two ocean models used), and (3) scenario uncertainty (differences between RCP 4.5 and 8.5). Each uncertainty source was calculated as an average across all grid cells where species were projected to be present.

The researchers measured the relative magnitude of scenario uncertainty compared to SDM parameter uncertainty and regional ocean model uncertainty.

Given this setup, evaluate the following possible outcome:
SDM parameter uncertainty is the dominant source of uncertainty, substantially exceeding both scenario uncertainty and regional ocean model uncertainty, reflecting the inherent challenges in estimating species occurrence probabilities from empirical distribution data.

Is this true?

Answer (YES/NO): NO